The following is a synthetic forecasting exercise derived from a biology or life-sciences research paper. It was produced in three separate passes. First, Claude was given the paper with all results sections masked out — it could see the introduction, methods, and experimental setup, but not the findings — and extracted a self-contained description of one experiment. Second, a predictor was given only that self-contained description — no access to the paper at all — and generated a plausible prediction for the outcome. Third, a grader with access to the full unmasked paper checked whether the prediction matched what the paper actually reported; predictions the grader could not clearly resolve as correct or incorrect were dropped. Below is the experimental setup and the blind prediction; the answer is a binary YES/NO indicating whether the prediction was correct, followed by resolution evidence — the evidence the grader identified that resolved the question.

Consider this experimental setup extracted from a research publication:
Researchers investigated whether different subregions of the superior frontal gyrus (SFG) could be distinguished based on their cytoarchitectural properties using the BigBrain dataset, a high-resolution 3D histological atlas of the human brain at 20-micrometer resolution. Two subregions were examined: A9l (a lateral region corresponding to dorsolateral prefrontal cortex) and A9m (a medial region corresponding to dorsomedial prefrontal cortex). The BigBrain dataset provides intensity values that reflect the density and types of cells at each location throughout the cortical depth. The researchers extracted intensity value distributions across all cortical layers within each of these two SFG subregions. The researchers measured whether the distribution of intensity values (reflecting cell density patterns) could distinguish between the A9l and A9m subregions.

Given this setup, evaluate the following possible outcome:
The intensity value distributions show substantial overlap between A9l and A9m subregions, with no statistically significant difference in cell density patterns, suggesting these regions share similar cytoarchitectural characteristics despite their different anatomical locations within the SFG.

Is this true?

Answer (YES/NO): NO